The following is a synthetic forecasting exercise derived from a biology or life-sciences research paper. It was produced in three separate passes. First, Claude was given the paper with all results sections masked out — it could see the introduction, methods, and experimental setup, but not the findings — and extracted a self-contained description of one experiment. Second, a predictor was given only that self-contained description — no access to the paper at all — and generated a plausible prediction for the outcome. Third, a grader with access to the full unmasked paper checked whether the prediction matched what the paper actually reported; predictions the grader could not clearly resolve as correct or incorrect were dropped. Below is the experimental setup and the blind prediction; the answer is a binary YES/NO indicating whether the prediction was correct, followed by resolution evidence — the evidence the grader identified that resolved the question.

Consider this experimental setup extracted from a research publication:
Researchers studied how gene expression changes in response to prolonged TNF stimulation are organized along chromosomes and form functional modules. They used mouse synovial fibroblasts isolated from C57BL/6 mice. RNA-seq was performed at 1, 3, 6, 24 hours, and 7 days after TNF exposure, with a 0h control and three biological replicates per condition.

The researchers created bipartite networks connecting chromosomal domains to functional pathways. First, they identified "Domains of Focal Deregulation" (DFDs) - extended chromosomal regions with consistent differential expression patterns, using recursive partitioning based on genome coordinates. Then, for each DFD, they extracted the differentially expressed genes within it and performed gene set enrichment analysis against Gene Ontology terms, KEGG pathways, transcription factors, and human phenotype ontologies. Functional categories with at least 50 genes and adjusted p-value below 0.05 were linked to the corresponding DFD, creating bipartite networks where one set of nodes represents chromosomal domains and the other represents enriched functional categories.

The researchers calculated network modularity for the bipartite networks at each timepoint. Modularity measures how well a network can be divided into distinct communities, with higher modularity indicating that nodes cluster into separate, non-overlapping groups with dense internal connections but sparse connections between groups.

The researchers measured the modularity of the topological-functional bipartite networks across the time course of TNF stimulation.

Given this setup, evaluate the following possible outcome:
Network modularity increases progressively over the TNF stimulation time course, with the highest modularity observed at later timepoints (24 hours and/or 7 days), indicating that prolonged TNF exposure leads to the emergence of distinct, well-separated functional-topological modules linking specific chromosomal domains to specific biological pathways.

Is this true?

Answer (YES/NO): YES